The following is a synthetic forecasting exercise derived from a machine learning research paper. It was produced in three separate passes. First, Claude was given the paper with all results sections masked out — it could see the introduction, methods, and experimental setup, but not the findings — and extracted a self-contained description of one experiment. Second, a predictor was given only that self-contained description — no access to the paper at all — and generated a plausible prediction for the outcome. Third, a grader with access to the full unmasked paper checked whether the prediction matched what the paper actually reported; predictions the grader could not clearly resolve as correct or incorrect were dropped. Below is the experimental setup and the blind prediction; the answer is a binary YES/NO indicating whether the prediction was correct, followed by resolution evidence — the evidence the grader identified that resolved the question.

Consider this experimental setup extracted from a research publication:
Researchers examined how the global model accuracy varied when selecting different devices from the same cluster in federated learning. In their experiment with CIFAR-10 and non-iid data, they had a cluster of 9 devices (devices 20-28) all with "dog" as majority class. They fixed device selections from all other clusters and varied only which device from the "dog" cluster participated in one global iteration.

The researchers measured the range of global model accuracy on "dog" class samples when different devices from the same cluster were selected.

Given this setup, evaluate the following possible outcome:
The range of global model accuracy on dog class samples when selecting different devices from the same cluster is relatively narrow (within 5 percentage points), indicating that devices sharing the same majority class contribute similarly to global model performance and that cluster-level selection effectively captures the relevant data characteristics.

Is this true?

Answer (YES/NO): YES